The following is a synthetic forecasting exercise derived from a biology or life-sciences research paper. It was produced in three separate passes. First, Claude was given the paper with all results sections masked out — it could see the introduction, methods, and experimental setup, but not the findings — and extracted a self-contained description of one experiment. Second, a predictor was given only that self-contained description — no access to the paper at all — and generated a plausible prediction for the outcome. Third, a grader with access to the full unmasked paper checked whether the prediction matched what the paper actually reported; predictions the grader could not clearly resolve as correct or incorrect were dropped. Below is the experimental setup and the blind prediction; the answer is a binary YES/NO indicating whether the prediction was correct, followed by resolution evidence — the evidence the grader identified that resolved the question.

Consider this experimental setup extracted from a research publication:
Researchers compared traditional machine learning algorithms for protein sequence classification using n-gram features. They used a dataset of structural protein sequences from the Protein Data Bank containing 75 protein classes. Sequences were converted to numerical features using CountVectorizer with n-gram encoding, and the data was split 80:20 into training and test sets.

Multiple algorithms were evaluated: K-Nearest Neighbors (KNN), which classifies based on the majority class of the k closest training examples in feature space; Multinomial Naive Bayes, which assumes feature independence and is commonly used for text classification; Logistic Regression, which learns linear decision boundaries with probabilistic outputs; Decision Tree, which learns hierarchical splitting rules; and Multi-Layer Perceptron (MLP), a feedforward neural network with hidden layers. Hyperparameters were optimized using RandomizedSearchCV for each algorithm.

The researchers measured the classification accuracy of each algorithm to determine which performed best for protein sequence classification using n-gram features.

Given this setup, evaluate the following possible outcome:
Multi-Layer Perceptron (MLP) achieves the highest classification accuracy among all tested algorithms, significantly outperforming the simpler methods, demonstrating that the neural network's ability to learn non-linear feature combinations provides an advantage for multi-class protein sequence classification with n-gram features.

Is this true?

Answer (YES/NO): NO